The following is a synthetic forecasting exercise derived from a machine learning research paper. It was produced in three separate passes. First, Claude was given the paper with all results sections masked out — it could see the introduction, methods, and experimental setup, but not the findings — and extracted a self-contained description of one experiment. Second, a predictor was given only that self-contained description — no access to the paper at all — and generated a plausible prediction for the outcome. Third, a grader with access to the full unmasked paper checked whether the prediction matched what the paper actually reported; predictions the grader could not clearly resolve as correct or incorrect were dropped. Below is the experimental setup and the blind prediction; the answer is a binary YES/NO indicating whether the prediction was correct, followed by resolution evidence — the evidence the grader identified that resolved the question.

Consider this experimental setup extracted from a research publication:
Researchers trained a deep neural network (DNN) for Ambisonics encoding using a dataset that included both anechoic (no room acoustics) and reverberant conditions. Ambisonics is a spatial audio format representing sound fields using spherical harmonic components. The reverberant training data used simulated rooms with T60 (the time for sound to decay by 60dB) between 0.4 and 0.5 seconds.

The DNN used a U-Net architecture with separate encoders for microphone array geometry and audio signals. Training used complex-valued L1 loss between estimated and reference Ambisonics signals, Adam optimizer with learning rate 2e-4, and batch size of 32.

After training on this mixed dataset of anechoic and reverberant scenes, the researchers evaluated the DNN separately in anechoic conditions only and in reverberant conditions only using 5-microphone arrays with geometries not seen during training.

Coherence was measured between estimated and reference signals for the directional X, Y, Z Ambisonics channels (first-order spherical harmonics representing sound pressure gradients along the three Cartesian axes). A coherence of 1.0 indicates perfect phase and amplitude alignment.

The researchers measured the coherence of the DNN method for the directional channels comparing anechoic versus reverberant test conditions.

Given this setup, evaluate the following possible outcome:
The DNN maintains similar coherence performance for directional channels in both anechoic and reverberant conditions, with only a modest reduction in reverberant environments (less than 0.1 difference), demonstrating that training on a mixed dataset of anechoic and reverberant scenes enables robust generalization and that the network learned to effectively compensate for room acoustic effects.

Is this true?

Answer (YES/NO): NO